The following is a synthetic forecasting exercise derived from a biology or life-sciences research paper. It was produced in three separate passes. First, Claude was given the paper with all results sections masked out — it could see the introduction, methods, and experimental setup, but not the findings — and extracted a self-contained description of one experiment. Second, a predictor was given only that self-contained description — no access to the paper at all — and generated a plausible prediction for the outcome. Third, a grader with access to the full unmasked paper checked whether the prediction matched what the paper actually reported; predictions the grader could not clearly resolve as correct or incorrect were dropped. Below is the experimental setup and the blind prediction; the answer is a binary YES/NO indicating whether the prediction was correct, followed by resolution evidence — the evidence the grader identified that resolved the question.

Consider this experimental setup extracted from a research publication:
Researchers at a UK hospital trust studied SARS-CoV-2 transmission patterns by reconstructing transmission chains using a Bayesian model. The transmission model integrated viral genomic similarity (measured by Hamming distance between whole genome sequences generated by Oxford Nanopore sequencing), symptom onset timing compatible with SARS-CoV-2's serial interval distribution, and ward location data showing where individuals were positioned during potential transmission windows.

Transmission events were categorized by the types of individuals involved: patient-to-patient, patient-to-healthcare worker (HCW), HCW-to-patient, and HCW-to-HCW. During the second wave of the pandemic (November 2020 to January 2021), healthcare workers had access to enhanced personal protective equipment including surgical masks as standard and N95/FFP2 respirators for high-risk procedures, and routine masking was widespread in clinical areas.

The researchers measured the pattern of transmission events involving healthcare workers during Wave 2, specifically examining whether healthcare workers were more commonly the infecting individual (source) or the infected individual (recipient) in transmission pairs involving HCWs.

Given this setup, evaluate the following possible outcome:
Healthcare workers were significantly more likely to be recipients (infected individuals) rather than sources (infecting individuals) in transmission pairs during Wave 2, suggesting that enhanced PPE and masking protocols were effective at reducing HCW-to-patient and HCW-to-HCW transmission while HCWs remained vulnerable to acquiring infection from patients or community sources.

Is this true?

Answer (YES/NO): YES